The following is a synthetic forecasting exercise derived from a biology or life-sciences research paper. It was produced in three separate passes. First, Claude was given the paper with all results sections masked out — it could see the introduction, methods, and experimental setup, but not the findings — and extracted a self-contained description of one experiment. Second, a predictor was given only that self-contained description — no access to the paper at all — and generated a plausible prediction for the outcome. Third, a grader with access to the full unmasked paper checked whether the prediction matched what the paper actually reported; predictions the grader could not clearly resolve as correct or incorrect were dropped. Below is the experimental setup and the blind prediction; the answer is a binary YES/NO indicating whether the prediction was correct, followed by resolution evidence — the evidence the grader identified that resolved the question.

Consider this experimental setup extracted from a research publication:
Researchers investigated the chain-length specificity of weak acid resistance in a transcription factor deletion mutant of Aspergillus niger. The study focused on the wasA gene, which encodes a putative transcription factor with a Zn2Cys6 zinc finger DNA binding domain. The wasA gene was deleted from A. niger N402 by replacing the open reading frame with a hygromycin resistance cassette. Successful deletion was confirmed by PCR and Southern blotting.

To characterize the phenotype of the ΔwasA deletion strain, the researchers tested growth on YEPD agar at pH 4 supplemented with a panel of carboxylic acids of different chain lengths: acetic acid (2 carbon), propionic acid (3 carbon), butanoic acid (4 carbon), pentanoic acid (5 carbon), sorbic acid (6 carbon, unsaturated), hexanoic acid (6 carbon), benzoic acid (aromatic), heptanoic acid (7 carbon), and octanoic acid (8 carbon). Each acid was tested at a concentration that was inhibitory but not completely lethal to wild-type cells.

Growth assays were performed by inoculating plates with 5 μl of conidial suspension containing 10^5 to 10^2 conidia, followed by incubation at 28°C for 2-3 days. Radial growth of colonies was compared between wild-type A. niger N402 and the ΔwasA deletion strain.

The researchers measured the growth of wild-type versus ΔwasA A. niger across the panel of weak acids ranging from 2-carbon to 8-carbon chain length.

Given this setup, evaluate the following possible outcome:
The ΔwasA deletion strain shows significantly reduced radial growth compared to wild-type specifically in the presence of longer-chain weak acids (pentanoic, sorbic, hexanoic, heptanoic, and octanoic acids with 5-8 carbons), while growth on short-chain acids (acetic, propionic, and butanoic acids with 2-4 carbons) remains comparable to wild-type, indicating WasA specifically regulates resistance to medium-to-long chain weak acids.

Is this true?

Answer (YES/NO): NO